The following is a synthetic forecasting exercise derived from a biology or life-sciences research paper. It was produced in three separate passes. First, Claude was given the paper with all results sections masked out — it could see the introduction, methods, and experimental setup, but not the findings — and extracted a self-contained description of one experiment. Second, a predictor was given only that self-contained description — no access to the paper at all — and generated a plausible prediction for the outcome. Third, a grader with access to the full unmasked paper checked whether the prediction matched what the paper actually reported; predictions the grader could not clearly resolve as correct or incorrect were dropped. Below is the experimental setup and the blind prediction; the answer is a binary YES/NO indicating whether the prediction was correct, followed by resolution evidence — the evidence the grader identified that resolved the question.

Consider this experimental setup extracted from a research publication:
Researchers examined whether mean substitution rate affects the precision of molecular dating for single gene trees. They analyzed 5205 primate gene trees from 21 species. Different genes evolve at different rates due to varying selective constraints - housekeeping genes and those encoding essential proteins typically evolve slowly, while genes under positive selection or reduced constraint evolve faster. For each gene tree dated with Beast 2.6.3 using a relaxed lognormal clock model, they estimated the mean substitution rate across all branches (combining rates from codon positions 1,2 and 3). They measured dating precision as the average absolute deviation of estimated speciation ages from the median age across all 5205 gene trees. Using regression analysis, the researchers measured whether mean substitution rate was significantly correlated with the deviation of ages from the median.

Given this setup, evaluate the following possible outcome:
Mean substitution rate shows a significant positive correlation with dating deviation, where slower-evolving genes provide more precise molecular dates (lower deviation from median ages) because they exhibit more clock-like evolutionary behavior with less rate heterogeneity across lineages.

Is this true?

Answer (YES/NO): NO